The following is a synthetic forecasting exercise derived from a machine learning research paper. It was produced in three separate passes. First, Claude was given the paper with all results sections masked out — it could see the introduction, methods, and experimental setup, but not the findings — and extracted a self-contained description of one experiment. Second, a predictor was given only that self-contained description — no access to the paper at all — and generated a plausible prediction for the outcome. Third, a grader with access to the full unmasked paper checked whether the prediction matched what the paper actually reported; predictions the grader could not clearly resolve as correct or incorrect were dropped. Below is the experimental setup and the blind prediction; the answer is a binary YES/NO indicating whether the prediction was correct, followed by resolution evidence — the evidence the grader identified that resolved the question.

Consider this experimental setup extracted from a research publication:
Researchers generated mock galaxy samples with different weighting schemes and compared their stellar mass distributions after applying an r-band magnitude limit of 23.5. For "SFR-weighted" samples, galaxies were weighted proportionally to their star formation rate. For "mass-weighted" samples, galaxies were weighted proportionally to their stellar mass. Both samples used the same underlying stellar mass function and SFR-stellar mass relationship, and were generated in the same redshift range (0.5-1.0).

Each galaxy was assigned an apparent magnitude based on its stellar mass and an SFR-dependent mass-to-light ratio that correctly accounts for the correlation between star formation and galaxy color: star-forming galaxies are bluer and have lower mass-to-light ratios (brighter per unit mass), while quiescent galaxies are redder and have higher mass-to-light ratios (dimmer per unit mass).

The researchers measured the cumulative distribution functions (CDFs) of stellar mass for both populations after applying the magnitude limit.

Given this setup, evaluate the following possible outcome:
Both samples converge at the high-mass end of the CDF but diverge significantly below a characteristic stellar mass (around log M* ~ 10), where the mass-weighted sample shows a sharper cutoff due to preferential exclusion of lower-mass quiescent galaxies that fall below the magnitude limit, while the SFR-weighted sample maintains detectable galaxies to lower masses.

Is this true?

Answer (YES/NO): NO